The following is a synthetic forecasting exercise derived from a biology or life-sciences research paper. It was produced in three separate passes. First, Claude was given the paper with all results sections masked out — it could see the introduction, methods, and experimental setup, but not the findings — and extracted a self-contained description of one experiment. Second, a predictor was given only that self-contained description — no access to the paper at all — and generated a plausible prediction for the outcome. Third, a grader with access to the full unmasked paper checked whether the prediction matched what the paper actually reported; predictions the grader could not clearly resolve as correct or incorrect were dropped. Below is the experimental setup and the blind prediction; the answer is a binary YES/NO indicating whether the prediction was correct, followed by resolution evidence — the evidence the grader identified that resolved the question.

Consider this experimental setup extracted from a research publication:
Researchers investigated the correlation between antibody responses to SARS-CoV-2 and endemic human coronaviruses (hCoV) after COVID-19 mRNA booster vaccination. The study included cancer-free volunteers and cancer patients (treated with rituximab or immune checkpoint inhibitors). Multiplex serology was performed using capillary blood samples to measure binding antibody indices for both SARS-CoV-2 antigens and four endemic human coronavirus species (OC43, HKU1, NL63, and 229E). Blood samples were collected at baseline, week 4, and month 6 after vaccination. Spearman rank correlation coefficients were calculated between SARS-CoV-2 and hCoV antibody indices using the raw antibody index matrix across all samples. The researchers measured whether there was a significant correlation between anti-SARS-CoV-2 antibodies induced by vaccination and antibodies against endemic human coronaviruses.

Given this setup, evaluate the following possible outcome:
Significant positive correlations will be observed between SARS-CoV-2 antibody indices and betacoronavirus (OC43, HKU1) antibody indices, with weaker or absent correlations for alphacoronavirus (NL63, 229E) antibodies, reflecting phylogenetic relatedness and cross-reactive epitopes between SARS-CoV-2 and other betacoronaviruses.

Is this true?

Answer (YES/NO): NO